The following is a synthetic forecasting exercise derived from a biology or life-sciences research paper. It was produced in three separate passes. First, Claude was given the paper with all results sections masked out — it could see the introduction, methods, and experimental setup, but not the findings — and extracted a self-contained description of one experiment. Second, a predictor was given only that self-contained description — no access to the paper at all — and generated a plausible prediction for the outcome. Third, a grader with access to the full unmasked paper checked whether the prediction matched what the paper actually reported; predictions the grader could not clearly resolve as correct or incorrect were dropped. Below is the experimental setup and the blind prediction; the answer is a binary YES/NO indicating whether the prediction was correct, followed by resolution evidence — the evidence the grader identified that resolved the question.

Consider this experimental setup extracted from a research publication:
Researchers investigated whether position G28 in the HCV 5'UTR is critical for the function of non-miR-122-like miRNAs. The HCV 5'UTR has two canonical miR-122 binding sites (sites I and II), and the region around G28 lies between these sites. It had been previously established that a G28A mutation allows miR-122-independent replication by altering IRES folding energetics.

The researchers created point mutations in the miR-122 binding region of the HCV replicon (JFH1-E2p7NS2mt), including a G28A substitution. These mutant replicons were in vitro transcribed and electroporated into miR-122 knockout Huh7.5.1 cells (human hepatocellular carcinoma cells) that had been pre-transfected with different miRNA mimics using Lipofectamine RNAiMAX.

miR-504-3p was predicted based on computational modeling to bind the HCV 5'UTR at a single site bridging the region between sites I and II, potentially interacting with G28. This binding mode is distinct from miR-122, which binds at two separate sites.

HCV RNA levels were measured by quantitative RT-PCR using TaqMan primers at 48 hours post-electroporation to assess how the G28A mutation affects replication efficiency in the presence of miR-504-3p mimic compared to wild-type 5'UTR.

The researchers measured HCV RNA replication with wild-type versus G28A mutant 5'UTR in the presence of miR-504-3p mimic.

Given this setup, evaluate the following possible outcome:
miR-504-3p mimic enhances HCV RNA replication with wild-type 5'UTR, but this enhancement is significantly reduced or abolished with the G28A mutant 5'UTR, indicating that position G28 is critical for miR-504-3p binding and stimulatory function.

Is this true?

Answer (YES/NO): YES